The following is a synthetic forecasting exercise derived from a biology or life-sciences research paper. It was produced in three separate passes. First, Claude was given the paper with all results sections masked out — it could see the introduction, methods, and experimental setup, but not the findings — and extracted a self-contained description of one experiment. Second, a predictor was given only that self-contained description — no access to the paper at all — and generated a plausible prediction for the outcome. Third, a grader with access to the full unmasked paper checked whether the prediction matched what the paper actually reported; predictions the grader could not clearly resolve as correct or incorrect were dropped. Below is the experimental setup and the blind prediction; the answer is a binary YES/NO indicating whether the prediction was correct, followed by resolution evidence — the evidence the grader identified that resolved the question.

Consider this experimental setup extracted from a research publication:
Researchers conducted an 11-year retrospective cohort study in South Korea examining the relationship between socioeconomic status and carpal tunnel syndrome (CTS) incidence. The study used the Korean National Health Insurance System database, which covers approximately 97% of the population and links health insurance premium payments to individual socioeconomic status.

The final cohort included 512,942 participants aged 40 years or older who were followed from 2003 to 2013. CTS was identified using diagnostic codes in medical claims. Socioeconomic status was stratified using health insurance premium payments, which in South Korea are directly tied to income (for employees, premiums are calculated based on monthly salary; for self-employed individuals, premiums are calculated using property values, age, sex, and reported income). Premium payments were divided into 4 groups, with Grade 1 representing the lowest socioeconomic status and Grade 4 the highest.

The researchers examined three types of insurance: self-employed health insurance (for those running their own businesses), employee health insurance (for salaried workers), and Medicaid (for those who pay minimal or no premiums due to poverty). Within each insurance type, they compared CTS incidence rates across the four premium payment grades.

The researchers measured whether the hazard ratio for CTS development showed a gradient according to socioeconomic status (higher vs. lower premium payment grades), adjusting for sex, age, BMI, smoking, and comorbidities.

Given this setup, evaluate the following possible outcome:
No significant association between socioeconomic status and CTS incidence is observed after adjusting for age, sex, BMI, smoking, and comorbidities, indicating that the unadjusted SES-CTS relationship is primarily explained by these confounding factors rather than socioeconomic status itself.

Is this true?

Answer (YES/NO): NO